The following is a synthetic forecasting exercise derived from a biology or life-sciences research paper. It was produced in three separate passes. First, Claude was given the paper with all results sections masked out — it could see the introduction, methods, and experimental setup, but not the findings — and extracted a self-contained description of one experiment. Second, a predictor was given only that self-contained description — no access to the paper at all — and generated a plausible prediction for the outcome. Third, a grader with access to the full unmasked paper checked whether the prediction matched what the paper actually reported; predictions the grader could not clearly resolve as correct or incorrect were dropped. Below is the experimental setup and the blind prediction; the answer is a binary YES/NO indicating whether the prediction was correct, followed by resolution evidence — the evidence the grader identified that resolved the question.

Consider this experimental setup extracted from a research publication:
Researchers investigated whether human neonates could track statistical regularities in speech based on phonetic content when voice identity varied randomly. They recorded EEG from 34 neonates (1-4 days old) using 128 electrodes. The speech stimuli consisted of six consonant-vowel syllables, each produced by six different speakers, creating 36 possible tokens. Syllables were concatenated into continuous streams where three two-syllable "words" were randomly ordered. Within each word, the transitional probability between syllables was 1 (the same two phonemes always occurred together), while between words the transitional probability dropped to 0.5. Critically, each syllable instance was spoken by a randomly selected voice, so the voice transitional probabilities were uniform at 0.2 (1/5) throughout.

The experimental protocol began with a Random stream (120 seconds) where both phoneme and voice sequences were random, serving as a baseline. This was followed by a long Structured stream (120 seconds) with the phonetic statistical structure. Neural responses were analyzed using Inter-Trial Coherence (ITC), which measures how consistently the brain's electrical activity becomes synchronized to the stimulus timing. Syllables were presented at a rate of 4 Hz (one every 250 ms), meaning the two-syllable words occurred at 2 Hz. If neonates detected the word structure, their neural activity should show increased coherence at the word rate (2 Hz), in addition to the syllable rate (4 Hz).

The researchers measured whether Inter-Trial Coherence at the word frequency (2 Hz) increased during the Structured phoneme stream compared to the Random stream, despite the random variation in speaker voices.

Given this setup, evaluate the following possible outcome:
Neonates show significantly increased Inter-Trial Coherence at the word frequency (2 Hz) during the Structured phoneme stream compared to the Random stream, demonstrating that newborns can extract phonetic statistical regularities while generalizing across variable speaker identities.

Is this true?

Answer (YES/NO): YES